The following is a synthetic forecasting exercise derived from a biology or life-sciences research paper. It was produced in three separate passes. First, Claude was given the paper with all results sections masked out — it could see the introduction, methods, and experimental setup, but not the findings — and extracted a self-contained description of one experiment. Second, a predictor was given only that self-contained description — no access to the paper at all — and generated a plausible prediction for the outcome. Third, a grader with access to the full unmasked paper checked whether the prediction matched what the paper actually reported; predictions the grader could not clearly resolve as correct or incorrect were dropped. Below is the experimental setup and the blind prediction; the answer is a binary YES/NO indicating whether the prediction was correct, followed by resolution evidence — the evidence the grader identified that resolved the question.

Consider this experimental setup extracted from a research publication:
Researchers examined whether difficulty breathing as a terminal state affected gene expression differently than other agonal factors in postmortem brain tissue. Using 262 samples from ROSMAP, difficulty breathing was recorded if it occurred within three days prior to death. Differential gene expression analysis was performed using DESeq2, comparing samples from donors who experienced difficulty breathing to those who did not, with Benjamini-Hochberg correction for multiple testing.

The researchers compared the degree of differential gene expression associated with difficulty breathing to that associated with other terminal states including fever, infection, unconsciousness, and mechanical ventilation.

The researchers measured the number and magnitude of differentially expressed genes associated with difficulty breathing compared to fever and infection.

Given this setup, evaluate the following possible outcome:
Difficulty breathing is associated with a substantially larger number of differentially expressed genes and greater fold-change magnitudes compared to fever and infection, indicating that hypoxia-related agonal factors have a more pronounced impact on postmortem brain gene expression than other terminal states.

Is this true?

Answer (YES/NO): NO